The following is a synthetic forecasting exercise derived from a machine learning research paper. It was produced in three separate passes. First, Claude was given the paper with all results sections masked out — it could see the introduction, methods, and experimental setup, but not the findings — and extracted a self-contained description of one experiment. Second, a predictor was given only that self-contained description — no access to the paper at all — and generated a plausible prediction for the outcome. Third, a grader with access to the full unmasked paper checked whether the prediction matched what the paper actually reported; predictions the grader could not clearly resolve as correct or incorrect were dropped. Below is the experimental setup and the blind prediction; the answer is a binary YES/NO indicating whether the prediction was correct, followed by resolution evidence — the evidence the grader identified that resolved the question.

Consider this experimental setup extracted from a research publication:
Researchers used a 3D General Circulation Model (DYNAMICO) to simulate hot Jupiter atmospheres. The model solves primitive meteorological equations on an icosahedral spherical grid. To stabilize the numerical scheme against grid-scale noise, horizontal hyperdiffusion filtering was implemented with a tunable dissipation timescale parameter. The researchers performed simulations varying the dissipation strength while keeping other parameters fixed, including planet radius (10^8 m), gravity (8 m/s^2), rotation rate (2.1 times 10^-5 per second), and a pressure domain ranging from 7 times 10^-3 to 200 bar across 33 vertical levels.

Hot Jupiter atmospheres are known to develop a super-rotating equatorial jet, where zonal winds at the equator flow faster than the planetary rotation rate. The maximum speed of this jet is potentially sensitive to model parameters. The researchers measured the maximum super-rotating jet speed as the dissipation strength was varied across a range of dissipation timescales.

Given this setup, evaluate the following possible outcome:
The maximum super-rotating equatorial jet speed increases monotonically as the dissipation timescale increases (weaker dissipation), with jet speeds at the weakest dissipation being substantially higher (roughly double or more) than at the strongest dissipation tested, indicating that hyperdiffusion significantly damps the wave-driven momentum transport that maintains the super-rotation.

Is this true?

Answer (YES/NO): NO